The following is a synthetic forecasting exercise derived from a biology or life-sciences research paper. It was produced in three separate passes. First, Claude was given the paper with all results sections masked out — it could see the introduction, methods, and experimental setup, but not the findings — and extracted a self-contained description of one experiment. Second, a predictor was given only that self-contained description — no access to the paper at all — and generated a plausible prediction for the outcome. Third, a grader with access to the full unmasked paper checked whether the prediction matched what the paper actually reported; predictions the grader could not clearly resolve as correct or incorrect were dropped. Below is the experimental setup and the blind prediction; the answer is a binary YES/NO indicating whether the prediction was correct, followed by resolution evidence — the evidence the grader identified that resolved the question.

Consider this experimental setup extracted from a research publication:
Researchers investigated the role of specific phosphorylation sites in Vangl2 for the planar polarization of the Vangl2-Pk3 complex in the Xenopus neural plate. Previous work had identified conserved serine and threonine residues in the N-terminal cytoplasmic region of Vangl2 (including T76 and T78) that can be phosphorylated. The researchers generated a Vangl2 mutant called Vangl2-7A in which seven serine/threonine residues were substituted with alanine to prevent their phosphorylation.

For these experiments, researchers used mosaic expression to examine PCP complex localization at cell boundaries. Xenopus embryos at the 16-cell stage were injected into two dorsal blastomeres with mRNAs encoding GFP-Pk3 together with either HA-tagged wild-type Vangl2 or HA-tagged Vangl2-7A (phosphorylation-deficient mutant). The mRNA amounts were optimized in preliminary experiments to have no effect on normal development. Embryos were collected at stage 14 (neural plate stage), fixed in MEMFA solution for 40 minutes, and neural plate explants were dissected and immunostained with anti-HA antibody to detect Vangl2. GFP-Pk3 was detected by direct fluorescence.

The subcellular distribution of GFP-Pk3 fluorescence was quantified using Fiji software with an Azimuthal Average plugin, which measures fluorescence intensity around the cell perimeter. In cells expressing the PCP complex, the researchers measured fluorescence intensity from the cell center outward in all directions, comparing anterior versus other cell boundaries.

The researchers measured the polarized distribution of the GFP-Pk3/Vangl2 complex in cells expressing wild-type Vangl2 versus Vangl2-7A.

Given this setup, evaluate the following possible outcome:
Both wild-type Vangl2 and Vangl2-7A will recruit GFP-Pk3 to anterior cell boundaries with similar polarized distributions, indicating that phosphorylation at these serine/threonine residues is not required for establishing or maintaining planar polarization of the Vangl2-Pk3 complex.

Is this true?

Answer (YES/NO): NO